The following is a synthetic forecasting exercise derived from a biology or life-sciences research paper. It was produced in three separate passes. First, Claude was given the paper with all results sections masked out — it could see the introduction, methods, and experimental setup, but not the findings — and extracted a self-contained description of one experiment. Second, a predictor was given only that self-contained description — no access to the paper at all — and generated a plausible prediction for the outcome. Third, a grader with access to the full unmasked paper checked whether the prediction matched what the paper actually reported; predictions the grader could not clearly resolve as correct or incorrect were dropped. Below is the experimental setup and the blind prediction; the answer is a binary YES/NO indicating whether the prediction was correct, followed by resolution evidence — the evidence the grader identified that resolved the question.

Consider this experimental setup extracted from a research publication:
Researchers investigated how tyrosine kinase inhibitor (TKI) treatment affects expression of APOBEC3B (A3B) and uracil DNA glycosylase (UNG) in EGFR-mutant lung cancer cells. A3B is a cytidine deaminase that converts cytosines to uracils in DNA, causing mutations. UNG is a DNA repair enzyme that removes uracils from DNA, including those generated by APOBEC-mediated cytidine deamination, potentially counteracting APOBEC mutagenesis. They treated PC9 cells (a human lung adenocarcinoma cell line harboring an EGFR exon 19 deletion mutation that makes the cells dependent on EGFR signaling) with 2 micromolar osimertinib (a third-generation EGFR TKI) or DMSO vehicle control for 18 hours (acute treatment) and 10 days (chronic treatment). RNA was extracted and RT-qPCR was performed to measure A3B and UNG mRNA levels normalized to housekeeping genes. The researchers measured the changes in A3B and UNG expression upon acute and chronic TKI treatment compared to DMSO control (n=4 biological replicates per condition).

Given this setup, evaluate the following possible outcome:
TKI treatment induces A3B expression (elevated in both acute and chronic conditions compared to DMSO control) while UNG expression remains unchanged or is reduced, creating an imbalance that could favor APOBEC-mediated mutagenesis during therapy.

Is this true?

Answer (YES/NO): YES